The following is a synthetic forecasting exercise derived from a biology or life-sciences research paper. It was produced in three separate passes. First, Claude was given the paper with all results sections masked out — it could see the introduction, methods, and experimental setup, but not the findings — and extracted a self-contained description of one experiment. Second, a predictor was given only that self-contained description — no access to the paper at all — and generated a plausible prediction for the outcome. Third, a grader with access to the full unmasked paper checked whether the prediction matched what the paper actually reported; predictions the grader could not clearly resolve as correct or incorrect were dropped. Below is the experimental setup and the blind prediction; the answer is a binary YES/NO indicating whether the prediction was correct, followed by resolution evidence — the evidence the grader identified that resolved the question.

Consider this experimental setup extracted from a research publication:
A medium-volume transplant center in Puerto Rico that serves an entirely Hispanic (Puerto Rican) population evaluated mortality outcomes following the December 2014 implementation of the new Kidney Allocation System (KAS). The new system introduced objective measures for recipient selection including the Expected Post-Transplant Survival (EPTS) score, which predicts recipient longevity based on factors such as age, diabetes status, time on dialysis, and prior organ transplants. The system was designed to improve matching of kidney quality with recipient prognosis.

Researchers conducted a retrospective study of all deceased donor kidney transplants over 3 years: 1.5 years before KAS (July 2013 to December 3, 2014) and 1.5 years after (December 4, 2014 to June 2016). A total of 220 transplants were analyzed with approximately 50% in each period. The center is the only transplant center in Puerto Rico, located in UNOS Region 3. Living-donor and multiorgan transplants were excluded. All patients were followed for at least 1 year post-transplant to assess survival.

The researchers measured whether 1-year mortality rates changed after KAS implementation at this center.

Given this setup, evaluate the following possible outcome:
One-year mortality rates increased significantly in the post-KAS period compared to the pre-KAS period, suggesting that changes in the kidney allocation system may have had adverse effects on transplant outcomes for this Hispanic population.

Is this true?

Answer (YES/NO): NO